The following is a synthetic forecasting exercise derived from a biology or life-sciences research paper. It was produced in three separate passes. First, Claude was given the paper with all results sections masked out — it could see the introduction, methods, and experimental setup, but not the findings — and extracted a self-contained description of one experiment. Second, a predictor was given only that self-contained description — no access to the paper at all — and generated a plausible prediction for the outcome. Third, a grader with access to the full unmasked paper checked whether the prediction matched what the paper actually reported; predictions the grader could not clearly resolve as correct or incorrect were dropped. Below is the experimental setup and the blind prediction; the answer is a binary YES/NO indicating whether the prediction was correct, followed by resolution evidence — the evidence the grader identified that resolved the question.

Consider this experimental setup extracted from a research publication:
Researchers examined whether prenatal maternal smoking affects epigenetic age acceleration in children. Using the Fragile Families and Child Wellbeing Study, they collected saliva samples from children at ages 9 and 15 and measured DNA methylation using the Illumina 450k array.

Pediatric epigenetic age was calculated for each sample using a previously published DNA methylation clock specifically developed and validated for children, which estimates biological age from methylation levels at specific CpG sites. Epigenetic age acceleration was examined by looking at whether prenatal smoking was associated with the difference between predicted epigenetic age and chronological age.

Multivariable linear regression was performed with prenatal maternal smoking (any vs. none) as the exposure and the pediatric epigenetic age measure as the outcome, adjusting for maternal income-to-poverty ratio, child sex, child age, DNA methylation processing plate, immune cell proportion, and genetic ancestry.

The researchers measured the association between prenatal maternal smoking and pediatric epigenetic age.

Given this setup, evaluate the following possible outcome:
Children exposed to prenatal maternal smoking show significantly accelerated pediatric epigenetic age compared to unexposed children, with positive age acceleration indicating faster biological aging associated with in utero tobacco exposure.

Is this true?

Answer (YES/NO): NO